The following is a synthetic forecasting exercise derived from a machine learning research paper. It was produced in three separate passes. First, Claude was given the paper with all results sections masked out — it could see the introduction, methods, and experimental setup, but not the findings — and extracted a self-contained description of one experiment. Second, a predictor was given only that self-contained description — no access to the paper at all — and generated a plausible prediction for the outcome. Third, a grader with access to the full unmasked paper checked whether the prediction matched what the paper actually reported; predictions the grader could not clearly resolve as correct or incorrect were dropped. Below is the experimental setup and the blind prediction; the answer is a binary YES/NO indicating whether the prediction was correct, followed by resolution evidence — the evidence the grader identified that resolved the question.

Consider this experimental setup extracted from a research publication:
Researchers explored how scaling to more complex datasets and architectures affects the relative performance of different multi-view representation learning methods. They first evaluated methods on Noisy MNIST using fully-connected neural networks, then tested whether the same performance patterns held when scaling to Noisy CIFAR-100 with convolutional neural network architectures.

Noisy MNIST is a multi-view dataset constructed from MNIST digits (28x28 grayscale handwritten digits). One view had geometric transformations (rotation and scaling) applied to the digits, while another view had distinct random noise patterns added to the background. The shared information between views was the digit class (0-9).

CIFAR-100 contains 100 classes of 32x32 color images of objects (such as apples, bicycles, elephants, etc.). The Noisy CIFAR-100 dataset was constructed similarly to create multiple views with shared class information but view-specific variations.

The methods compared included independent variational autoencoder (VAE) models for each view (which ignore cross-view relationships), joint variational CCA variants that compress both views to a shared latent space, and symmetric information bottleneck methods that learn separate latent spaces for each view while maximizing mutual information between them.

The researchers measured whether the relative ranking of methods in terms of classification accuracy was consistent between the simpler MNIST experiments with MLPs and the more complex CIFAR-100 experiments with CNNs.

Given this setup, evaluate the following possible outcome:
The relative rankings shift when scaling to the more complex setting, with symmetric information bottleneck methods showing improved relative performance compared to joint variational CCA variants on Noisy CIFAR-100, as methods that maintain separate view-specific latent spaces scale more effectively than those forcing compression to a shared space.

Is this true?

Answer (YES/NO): NO